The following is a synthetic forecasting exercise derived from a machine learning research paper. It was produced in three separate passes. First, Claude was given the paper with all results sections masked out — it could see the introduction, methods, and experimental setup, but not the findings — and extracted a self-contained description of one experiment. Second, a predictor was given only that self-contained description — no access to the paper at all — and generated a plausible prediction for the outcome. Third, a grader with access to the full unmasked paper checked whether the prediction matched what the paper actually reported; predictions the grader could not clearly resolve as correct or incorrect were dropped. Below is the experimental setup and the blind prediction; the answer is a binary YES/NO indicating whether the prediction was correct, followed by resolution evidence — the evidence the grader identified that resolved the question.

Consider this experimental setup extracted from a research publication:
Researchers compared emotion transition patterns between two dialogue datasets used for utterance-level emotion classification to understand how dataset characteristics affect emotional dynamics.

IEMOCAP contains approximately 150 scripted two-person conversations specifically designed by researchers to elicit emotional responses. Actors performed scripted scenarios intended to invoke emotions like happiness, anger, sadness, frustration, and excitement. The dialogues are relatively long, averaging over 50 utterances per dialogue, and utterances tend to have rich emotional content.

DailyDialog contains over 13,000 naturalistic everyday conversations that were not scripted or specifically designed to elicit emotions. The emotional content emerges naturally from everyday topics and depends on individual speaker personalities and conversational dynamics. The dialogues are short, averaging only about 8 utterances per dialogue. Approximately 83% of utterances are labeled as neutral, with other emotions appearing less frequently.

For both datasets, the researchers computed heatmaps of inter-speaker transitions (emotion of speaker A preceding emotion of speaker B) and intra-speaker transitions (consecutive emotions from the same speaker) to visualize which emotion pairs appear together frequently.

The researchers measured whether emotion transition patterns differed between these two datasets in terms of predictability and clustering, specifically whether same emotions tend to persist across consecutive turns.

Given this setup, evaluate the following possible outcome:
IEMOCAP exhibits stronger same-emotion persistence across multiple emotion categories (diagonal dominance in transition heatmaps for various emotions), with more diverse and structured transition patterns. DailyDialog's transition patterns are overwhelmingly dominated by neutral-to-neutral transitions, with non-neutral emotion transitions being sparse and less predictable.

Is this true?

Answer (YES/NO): YES